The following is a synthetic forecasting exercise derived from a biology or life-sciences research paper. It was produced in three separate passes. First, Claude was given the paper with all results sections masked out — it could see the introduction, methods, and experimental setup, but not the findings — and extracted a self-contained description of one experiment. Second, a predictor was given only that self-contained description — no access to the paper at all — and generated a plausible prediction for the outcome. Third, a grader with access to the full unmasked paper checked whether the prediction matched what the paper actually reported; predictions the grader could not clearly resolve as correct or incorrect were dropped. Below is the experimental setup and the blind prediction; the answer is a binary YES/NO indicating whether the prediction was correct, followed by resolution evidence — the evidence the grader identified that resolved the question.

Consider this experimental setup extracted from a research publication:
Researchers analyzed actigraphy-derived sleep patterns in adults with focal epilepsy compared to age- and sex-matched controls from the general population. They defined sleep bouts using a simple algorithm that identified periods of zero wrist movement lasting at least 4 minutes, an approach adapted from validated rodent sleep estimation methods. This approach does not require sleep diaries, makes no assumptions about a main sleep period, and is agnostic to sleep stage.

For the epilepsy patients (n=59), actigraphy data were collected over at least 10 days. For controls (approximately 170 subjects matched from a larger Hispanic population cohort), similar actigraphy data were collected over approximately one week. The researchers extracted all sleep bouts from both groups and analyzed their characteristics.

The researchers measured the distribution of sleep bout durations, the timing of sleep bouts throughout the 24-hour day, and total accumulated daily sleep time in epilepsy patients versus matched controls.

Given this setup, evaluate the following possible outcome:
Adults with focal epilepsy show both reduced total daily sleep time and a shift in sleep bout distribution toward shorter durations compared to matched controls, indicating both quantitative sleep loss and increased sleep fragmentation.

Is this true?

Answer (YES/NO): NO